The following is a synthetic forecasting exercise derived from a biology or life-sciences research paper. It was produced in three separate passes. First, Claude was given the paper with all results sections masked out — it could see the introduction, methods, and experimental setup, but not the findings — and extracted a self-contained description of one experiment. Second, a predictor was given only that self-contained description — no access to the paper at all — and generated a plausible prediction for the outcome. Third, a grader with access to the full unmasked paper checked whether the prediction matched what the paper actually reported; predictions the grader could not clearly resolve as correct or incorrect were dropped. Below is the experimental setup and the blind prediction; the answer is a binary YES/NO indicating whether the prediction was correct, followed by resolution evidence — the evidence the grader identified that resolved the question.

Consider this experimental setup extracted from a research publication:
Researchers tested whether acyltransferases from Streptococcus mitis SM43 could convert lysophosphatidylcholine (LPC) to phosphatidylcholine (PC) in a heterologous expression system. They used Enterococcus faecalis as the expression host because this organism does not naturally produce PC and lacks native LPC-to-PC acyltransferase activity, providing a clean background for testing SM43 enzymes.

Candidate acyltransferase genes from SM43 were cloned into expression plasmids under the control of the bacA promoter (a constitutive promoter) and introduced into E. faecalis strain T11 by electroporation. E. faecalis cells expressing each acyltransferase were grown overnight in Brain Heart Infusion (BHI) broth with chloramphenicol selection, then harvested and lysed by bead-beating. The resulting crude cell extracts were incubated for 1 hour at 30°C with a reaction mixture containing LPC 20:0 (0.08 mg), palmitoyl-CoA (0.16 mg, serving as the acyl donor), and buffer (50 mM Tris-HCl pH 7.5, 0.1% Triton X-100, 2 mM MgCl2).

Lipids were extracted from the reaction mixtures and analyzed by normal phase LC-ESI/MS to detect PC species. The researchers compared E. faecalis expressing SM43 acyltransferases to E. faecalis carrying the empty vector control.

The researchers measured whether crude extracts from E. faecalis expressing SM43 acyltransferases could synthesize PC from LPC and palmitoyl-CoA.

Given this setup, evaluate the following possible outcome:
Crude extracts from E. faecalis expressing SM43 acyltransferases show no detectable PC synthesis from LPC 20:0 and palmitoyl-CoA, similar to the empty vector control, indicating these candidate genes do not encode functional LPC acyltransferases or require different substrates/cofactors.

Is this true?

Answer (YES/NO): NO